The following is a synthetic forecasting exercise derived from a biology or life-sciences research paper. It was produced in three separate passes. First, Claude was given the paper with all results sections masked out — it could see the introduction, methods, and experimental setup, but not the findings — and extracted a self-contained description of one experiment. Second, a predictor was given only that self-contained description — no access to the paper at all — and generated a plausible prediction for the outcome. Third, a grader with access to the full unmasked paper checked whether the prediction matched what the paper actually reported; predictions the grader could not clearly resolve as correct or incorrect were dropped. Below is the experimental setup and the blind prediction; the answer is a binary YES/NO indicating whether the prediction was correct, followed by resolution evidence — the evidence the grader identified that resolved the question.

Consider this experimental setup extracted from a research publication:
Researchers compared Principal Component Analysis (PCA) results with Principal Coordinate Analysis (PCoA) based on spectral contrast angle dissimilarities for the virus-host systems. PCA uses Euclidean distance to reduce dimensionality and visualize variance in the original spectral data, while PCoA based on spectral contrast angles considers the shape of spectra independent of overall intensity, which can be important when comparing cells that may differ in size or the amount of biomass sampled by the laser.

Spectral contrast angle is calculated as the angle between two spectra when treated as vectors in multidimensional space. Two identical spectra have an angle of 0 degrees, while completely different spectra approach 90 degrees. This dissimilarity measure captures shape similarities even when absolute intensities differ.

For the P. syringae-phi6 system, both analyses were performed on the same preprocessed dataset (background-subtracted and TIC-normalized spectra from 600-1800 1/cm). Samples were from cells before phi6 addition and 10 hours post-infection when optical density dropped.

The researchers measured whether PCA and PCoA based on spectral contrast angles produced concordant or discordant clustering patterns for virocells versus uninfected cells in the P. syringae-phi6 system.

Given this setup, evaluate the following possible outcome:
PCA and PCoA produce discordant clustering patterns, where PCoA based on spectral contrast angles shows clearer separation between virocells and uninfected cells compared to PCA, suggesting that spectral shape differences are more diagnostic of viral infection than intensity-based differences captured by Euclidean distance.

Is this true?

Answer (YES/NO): NO